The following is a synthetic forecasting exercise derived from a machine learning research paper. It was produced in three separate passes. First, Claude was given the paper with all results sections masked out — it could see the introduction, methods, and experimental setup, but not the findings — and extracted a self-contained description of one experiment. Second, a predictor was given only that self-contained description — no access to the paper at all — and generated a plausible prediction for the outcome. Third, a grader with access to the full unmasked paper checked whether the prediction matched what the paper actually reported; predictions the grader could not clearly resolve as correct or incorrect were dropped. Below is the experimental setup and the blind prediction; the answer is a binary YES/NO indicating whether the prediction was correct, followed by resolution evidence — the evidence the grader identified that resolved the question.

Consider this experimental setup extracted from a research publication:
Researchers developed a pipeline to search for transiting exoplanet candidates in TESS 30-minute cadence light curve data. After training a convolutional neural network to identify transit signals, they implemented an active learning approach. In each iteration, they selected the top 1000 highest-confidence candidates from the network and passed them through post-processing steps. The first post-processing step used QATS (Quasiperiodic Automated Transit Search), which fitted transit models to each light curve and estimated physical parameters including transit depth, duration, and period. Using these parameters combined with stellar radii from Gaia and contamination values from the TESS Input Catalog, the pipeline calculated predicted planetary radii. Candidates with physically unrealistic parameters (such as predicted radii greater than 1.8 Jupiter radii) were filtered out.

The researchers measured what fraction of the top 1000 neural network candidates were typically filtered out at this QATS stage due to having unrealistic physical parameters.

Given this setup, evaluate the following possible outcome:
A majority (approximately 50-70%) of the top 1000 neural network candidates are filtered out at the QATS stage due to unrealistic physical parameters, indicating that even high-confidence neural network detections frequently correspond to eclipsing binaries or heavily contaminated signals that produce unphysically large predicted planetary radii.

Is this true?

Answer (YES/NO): NO